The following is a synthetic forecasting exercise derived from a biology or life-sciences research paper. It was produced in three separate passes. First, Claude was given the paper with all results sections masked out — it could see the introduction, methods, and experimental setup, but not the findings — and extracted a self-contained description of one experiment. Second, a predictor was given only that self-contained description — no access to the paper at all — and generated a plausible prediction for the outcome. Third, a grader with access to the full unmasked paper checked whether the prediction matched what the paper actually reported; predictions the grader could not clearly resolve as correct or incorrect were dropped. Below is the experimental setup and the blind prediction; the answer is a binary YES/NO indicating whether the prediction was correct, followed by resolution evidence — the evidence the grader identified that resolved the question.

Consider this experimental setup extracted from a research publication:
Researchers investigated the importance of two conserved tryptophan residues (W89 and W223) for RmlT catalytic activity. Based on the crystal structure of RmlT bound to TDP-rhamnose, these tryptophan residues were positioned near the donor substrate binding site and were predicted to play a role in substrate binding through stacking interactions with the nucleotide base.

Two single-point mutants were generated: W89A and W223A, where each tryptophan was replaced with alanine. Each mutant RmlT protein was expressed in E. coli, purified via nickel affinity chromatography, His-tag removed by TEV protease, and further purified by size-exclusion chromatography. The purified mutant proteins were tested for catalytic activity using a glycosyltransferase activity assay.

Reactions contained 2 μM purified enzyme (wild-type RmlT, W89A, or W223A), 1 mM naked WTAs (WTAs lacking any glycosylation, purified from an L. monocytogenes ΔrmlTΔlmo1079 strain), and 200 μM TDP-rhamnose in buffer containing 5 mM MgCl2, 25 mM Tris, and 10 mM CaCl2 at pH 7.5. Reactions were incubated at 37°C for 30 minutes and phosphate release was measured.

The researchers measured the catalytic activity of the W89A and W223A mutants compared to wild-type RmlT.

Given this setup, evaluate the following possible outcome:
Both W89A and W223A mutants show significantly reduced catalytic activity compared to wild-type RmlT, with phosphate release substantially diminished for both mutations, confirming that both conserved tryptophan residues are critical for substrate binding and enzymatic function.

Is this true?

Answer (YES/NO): NO